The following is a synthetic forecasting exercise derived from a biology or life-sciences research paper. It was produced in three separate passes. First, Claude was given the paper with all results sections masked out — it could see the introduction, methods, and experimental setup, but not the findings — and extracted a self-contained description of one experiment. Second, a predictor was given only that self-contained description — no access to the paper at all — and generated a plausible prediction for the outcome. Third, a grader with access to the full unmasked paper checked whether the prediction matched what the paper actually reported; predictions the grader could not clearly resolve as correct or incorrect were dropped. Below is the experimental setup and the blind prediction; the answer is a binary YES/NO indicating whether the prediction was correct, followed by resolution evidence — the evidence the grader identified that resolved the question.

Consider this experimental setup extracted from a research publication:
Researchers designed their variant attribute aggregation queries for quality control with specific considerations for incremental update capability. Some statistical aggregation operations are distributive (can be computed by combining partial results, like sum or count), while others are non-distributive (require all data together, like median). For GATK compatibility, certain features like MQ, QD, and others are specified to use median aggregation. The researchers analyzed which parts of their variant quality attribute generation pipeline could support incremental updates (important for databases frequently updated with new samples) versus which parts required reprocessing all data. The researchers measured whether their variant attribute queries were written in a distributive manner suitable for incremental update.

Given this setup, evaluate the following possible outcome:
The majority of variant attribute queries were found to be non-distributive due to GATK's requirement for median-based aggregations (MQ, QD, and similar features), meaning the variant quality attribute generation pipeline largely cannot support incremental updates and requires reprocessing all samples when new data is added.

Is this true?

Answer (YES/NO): NO